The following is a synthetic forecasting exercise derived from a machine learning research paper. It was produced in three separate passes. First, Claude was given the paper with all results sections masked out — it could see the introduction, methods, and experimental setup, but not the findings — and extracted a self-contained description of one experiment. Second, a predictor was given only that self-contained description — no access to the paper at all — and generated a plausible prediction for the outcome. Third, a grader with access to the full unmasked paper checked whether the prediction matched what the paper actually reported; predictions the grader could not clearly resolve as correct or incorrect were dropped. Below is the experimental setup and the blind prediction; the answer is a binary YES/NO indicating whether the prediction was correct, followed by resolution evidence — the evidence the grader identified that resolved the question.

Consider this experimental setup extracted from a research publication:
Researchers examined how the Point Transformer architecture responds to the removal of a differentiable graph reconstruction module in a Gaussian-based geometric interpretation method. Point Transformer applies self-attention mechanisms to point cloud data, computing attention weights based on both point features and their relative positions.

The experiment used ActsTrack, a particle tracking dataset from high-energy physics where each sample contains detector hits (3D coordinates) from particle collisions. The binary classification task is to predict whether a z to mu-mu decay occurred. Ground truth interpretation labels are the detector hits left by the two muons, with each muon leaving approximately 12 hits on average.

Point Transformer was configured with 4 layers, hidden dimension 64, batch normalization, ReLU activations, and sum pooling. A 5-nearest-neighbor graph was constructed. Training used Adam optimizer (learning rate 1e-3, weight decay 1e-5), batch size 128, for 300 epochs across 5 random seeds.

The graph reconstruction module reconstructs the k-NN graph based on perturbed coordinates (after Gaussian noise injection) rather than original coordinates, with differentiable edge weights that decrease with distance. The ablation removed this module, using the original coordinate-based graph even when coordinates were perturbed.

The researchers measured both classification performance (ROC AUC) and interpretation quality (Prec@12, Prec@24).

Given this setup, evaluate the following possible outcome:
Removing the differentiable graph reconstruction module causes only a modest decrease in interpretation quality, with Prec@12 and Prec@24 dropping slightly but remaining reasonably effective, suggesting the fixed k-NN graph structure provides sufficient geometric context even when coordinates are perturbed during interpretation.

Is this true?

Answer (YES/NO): NO